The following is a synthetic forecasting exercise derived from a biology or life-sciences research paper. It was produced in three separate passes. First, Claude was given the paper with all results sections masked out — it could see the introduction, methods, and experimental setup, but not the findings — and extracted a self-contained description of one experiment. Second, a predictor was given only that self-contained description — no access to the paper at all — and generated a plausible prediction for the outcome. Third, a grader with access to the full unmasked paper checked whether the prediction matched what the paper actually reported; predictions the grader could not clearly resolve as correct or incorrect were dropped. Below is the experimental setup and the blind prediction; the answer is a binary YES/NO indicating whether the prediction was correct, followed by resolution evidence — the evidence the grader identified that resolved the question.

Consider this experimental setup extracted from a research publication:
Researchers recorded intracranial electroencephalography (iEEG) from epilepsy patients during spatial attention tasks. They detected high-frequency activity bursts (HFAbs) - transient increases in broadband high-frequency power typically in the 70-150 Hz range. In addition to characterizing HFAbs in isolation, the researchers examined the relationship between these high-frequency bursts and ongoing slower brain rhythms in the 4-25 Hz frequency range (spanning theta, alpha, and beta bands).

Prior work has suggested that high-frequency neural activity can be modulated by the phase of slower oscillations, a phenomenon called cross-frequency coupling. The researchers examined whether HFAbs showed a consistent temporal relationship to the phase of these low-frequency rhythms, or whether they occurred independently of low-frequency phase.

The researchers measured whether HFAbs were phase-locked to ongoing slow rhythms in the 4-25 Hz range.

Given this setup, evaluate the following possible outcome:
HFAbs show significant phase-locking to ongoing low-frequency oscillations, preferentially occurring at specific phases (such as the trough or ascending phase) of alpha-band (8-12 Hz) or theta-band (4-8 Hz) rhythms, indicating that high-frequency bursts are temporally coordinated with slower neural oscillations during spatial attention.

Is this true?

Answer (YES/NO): YES